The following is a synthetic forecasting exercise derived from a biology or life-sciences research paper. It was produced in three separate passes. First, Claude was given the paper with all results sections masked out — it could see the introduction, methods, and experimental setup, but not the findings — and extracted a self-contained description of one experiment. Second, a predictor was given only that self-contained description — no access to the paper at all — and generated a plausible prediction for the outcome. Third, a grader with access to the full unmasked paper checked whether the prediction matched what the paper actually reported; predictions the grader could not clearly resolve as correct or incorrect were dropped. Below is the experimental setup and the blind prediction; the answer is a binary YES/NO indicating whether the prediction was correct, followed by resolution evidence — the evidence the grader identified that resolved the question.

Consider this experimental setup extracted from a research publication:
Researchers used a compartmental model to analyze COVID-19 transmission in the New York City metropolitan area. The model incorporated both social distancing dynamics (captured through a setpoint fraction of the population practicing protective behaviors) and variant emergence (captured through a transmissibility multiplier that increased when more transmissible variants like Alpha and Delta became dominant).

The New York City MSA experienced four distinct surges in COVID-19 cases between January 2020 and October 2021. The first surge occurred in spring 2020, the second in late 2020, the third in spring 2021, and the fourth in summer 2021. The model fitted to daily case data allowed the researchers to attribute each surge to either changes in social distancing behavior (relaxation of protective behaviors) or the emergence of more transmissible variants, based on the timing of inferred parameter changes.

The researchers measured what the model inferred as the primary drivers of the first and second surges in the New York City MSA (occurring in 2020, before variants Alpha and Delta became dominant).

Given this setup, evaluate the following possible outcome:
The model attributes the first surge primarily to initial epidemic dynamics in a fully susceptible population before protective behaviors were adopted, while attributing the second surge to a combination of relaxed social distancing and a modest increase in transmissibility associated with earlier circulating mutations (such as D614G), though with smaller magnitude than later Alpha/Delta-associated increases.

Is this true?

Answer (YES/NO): NO